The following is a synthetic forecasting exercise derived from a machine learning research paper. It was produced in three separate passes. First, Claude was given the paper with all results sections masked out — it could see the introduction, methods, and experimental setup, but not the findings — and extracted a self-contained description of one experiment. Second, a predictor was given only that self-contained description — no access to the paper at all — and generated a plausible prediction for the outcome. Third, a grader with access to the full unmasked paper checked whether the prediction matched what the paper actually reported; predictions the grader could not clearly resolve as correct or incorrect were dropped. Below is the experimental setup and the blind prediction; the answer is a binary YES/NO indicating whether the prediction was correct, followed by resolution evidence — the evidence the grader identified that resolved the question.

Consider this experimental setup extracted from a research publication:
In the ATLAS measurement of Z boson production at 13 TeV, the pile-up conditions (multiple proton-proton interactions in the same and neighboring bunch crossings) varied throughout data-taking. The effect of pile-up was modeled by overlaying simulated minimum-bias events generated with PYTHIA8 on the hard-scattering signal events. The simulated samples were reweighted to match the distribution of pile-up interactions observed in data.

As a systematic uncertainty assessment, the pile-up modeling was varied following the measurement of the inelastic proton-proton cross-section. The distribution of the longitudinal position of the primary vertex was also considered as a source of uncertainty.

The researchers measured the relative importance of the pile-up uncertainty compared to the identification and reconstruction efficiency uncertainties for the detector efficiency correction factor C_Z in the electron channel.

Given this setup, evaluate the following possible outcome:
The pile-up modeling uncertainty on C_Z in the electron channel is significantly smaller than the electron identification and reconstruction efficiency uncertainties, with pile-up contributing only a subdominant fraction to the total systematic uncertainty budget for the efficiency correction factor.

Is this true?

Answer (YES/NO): YES